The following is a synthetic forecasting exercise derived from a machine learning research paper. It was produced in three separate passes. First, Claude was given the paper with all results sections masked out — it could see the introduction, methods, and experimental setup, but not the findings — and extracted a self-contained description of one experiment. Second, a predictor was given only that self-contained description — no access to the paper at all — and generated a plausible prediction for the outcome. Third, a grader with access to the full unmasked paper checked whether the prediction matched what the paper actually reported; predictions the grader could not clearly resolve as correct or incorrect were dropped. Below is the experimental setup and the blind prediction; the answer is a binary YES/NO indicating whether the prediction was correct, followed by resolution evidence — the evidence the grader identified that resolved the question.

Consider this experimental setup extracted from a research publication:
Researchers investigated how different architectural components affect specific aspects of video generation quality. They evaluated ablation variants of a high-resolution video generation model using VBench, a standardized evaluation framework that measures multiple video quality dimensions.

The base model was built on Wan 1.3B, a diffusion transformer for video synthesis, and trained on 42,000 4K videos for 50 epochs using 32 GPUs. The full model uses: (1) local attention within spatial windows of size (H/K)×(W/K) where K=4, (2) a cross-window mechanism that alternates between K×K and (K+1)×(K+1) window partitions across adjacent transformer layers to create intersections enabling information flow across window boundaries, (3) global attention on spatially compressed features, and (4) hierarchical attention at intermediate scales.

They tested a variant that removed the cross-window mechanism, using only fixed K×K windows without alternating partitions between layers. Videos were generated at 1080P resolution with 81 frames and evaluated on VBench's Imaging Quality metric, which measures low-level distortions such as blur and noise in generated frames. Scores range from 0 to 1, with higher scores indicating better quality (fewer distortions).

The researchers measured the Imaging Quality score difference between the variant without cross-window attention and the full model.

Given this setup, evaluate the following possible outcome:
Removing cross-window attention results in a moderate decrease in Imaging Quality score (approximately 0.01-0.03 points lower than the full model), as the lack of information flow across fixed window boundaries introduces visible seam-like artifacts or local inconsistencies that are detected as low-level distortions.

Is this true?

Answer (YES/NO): NO